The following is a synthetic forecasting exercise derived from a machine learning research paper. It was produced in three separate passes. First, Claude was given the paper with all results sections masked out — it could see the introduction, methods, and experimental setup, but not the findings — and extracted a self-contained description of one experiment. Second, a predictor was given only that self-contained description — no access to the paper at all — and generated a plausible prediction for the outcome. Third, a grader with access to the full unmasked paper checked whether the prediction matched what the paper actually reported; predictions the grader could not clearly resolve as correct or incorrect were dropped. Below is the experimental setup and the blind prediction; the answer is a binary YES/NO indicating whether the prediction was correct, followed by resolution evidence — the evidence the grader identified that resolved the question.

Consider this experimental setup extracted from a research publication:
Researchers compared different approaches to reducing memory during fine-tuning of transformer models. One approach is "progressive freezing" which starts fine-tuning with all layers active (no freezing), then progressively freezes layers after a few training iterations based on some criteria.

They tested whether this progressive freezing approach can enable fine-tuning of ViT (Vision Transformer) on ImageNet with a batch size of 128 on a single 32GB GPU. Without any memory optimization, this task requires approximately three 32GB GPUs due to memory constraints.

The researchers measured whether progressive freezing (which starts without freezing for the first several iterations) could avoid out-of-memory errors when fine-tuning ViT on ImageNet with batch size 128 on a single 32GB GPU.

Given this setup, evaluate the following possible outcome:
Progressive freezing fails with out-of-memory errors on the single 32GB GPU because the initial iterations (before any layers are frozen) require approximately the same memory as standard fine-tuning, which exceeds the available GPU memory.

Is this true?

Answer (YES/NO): YES